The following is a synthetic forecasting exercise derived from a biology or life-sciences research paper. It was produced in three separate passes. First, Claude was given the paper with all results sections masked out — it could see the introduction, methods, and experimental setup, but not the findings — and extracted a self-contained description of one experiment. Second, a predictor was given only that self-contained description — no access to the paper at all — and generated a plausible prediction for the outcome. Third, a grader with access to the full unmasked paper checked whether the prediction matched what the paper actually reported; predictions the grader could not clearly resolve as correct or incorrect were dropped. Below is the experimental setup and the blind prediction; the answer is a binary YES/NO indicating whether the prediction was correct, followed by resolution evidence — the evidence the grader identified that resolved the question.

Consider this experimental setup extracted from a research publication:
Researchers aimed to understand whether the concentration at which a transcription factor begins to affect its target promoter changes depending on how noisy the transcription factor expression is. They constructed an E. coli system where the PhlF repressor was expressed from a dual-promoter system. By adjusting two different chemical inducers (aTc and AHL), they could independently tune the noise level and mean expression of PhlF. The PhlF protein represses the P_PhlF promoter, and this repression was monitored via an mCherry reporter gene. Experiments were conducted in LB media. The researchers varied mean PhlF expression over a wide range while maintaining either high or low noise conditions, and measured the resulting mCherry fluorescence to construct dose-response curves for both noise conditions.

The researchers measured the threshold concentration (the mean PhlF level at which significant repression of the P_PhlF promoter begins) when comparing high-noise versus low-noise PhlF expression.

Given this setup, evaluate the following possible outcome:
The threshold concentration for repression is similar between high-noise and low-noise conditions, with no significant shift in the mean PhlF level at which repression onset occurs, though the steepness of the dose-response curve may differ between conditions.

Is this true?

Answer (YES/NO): NO